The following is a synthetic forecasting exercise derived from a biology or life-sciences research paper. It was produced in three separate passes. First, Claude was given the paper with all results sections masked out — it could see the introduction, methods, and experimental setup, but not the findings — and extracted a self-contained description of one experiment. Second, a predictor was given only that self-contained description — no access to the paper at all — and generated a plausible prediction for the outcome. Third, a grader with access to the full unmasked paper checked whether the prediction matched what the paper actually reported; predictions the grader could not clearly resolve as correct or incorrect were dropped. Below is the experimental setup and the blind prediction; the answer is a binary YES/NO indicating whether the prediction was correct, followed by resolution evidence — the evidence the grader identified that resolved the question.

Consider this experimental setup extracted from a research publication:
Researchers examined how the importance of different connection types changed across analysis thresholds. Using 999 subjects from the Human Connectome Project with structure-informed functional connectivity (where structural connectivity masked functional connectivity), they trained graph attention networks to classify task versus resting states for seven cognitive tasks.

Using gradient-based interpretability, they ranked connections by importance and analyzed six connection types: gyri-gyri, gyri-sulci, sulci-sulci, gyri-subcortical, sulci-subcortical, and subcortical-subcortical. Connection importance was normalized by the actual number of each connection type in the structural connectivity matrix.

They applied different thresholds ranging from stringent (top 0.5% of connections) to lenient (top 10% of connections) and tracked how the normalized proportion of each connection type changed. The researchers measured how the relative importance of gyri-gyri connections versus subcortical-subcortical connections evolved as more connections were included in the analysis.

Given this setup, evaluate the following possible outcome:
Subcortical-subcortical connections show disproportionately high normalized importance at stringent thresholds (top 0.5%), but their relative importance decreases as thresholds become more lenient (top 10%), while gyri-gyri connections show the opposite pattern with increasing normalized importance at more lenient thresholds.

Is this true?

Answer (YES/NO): NO